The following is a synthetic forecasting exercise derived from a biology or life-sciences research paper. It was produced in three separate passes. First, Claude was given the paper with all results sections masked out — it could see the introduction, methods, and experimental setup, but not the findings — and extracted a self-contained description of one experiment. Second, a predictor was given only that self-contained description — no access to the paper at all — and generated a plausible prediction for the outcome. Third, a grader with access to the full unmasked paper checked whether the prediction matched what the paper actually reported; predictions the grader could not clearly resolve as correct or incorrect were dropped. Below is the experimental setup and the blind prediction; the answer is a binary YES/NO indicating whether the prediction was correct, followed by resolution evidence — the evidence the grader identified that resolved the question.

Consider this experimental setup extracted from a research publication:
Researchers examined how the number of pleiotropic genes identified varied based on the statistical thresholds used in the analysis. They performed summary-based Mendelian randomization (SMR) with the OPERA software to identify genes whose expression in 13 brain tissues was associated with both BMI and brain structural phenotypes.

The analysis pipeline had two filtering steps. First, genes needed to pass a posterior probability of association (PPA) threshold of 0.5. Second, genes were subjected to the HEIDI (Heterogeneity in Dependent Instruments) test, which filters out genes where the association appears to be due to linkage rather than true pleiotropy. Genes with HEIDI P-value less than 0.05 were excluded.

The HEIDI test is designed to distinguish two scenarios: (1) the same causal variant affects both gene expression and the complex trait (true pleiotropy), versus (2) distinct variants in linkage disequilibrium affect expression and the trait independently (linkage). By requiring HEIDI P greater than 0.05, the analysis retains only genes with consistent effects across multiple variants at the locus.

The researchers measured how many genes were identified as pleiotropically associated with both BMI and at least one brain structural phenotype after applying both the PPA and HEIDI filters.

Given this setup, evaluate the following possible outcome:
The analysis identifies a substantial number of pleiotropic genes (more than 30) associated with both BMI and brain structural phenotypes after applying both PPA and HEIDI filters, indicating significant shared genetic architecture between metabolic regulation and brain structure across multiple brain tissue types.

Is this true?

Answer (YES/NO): NO